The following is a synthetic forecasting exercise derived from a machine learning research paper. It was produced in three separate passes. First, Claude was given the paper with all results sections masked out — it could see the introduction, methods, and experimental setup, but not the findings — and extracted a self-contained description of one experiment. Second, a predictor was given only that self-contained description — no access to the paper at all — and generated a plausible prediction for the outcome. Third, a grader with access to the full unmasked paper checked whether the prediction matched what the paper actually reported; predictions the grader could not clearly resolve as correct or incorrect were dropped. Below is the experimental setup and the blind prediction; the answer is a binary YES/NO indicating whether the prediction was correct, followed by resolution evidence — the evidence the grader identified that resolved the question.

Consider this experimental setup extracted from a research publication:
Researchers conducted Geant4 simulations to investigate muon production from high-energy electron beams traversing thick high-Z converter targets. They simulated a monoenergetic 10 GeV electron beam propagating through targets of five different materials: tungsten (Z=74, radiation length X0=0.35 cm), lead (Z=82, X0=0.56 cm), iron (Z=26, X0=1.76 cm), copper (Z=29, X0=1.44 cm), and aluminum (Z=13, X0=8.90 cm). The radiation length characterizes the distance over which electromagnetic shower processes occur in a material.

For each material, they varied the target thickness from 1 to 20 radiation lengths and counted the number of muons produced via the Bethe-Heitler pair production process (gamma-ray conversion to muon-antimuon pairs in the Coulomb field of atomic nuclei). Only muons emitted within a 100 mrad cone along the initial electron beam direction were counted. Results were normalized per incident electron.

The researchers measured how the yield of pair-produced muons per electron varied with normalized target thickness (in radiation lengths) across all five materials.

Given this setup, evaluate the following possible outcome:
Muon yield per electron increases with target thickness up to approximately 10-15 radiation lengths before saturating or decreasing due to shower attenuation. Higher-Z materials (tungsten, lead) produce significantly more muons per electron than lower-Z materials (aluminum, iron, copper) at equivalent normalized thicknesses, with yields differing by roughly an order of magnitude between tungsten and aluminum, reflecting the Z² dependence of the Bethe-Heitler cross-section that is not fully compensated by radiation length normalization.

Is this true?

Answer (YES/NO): NO